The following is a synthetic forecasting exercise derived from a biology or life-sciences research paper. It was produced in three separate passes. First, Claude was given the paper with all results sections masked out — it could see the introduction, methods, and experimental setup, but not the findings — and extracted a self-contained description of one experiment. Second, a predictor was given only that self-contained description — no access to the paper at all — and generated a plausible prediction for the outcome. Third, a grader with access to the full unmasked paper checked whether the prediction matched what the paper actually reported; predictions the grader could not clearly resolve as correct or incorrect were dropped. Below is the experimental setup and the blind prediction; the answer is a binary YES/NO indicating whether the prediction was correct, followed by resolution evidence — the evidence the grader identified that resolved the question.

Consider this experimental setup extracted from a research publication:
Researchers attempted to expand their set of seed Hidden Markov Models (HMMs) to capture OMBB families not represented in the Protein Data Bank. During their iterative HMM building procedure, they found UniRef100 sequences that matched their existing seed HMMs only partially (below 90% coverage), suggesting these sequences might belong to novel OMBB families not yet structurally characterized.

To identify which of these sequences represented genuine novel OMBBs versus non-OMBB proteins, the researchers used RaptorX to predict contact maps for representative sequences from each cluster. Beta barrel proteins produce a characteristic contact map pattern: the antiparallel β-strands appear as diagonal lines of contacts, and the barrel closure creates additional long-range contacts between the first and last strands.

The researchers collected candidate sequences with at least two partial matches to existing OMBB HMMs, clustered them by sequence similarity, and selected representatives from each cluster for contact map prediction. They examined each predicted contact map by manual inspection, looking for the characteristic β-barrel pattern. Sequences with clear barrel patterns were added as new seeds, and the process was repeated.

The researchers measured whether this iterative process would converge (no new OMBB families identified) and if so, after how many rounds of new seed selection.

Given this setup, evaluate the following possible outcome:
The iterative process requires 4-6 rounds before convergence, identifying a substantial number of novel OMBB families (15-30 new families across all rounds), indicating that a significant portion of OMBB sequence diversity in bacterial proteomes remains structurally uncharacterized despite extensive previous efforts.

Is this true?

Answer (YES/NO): NO